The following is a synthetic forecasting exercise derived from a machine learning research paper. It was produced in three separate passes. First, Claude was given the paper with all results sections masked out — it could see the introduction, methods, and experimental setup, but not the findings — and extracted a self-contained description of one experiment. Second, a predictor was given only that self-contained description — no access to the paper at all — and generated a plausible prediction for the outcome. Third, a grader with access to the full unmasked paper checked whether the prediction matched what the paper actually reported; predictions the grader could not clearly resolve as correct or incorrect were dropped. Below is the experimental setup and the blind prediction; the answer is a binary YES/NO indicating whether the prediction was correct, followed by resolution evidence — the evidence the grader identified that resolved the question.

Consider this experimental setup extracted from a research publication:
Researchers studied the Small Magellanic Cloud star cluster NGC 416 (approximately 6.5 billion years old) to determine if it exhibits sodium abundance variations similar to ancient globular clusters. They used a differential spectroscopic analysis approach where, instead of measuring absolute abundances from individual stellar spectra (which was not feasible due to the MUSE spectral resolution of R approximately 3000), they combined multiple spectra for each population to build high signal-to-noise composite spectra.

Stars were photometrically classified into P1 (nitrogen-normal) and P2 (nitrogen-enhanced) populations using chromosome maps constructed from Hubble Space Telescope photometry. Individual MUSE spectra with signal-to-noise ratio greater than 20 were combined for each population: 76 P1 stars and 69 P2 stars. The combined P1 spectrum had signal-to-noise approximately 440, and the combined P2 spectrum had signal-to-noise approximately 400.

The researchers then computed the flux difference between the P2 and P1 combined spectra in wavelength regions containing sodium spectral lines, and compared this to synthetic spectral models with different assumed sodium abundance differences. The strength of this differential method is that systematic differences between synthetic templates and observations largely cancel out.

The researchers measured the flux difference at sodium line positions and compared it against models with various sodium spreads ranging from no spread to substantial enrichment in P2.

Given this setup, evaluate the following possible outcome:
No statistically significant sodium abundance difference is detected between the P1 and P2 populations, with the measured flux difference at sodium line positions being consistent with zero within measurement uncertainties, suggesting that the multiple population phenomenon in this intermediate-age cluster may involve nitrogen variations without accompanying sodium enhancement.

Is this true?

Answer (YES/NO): NO